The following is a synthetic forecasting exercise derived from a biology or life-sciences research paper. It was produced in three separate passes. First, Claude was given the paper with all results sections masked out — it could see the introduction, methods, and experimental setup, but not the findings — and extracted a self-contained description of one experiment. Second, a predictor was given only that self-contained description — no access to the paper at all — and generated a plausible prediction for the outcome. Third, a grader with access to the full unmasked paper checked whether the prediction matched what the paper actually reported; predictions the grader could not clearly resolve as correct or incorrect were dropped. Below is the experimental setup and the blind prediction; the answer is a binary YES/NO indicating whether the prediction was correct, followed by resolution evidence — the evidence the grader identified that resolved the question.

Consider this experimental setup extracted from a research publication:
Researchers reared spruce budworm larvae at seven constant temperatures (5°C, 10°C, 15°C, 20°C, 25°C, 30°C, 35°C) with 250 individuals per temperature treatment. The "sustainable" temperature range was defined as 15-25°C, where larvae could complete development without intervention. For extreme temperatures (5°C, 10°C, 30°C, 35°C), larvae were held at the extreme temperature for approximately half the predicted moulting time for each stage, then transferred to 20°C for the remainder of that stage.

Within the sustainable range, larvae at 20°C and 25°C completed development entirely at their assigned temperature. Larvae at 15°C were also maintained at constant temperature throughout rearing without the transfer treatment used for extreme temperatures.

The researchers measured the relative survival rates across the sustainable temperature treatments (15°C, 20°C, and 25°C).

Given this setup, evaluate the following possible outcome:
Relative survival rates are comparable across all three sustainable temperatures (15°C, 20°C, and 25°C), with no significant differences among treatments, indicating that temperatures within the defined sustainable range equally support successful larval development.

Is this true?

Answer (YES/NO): NO